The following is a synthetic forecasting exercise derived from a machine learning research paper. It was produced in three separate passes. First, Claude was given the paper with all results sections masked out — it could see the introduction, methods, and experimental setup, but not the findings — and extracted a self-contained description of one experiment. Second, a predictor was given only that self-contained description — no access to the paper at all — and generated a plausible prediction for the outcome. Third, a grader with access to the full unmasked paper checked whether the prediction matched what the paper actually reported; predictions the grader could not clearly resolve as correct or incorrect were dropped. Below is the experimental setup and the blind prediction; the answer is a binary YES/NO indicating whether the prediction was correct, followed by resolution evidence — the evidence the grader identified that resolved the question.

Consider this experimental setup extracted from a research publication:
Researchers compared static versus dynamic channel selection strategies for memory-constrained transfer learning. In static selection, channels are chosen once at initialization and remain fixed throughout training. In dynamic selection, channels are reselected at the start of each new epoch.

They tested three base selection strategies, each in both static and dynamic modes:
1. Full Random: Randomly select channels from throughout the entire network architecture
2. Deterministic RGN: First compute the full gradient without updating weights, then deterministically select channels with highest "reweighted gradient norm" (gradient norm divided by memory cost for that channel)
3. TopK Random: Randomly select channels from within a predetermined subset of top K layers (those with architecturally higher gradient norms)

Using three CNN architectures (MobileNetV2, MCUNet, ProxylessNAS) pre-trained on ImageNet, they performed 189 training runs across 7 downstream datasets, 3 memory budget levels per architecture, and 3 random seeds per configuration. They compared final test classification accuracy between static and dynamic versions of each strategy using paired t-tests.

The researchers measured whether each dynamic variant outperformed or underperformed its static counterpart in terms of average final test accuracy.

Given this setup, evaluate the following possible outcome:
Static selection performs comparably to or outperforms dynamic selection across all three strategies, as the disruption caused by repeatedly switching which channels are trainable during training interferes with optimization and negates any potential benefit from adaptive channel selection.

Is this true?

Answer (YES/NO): NO